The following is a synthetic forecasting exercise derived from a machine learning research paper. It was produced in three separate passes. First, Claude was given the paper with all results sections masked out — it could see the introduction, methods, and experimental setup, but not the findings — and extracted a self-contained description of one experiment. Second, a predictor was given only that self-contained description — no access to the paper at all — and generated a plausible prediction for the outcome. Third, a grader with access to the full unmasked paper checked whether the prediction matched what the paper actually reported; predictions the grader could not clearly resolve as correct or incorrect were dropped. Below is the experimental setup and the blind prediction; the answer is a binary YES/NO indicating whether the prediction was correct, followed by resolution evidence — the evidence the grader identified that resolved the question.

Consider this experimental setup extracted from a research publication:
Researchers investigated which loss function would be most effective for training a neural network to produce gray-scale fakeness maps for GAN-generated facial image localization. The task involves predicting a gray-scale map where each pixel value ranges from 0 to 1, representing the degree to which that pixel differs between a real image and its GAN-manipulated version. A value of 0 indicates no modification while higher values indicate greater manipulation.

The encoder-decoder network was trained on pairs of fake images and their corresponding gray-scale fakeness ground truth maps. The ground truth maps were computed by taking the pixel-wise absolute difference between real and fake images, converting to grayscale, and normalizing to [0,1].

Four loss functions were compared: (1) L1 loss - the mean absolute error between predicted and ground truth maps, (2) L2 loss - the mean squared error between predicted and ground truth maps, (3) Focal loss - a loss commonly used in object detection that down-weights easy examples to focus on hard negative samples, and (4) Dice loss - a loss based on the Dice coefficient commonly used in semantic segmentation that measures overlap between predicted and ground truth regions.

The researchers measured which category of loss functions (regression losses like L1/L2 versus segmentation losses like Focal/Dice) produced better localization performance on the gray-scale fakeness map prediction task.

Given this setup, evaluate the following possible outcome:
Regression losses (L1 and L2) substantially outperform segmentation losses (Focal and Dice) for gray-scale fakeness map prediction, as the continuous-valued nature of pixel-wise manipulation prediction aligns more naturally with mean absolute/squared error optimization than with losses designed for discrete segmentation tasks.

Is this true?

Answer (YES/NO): YES